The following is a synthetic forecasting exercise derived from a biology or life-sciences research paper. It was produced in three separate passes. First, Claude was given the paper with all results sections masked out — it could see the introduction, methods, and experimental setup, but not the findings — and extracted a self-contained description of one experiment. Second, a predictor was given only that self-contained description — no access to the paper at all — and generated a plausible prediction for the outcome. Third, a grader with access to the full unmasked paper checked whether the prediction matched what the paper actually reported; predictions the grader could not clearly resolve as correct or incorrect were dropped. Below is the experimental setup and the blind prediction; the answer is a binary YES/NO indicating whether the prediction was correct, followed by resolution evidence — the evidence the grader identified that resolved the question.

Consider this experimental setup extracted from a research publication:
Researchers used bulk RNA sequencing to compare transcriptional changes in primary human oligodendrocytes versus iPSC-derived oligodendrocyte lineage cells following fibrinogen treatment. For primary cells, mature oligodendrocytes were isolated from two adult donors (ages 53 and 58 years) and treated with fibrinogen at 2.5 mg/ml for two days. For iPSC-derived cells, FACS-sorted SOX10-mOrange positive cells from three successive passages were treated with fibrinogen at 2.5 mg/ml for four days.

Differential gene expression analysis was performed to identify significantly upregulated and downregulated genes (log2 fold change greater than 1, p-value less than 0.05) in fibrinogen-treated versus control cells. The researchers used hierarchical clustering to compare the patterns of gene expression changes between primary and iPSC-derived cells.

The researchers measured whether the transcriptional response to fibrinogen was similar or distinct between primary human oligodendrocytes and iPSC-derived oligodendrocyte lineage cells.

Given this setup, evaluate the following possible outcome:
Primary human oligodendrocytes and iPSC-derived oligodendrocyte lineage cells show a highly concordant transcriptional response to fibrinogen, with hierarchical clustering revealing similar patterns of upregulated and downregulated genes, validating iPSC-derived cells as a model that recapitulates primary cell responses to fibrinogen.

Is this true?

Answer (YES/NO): NO